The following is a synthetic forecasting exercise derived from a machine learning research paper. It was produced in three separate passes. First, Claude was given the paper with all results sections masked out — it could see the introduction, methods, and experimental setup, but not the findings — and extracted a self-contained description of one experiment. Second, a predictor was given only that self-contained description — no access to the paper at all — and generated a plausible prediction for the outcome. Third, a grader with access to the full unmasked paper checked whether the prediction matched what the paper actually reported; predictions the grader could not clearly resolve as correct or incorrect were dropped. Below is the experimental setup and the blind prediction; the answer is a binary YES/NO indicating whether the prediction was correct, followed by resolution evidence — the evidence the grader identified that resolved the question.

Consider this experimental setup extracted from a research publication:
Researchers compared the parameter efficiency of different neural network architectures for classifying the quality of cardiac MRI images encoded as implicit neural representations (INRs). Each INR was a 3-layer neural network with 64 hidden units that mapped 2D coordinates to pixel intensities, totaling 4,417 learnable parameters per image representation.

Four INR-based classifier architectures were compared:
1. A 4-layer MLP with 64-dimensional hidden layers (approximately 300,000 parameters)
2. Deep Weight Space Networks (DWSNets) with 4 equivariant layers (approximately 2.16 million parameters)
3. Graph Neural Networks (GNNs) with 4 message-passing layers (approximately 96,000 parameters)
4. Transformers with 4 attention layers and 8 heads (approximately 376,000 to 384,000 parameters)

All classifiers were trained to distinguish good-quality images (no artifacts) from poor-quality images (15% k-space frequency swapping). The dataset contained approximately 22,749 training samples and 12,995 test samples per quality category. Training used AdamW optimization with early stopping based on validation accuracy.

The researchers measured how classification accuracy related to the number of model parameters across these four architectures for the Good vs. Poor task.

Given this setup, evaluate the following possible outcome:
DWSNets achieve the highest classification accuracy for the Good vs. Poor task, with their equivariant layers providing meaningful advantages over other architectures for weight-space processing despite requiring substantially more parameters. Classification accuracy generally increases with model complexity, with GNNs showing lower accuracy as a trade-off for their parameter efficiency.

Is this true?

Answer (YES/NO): NO